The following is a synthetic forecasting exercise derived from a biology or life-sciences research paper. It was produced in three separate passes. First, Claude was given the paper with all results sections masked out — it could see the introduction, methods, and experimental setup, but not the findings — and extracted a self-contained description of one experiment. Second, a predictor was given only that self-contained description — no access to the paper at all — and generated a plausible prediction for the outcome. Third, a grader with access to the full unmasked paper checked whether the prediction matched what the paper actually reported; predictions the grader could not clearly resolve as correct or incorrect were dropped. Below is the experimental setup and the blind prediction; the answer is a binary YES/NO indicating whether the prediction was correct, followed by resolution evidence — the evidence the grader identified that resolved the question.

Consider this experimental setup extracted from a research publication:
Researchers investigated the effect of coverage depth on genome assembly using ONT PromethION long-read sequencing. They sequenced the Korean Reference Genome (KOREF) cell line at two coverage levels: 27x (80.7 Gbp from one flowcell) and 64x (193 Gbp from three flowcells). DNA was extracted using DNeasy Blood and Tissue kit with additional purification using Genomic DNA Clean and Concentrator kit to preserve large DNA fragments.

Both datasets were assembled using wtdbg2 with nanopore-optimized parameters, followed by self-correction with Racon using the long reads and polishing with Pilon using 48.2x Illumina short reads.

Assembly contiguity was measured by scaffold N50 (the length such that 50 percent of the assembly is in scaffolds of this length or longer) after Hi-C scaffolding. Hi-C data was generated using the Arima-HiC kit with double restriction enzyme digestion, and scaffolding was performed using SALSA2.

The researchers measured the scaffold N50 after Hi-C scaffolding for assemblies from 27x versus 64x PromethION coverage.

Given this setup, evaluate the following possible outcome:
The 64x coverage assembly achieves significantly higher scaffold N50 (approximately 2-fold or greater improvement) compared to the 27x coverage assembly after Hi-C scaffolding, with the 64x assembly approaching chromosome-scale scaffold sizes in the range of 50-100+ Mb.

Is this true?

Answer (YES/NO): NO